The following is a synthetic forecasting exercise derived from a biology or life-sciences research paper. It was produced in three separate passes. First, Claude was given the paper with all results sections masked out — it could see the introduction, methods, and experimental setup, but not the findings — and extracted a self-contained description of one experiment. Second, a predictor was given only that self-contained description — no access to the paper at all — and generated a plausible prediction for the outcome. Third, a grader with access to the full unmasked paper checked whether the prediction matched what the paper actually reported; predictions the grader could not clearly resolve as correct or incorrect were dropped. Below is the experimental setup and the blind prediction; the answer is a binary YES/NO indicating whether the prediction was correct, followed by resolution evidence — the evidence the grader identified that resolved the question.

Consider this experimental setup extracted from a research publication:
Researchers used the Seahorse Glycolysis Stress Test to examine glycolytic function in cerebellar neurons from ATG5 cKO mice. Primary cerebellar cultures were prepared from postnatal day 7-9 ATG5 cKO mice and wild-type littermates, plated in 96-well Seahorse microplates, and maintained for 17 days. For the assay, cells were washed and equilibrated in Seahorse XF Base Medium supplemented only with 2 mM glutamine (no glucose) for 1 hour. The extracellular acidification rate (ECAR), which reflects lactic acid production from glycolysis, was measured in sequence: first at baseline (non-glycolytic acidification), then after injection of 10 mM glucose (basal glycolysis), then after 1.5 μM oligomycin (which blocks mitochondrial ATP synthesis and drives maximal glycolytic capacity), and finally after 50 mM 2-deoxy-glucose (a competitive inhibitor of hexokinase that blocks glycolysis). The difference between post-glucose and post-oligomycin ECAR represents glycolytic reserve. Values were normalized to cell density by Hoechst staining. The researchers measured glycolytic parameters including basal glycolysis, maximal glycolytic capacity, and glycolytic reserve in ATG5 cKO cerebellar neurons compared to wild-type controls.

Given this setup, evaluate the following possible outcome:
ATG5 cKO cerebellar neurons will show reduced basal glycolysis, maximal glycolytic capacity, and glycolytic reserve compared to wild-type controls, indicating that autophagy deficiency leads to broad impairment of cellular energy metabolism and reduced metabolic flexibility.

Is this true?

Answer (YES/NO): NO